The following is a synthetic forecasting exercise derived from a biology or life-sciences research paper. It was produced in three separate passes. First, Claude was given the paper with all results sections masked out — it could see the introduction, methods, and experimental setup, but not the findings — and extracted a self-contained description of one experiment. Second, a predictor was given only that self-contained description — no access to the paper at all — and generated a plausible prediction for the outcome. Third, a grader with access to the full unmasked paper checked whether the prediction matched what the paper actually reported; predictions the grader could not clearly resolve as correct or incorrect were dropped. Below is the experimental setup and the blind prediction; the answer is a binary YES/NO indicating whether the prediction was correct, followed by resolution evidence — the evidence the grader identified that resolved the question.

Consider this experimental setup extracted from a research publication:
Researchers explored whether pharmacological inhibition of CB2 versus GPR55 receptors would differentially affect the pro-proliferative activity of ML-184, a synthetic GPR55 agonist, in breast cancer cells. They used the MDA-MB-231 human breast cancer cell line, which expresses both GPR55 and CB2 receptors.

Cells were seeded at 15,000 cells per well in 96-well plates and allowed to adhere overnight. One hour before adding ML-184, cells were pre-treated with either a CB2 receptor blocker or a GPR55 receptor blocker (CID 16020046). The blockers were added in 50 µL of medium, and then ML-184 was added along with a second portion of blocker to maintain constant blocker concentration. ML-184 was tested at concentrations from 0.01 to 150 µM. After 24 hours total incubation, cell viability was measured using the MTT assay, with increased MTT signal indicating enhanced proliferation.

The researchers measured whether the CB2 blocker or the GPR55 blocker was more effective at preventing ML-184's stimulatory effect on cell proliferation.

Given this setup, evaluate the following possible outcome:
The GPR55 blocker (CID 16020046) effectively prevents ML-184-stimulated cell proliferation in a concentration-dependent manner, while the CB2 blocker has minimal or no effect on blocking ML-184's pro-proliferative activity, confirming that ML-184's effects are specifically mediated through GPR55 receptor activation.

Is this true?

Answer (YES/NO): NO